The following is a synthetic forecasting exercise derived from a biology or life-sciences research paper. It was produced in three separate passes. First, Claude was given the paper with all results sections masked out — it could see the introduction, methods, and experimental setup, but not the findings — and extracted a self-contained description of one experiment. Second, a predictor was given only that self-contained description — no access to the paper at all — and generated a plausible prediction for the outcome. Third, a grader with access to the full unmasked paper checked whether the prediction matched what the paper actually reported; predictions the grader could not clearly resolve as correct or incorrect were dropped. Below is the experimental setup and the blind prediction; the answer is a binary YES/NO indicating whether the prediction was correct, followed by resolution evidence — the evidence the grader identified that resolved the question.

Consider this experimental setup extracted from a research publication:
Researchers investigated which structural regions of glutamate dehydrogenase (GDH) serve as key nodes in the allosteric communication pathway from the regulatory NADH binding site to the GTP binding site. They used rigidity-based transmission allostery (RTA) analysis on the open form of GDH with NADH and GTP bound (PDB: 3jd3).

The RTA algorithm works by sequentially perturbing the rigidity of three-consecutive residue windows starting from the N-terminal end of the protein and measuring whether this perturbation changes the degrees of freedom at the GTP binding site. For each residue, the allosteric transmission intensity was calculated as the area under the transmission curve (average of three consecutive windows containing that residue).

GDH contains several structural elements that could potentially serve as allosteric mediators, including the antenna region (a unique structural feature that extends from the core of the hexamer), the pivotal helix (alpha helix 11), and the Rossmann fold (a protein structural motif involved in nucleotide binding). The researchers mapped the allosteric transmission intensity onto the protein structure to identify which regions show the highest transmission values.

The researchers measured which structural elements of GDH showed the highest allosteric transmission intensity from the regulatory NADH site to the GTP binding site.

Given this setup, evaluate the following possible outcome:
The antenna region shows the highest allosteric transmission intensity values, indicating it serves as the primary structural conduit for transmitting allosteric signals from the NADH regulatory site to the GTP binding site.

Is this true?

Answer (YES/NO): NO